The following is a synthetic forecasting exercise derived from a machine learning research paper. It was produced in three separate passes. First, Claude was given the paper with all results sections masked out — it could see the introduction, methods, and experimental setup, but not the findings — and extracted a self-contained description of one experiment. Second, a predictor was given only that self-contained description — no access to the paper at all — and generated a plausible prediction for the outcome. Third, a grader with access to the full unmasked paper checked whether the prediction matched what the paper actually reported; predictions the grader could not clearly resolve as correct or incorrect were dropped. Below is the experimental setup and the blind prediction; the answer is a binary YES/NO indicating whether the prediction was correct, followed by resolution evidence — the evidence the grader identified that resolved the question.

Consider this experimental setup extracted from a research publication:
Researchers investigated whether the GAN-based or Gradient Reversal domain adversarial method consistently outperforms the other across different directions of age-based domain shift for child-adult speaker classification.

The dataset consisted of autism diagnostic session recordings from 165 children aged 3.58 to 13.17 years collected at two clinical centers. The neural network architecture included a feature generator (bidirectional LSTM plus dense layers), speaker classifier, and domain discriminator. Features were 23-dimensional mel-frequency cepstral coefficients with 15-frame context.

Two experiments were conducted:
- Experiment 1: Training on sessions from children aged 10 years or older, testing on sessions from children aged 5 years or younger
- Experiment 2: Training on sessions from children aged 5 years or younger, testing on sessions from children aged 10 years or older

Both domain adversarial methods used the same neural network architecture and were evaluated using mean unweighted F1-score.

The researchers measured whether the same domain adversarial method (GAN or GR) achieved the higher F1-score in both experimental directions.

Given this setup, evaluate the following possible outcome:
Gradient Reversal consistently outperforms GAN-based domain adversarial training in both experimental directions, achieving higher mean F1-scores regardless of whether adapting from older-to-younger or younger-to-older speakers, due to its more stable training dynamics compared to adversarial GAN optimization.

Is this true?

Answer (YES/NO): YES